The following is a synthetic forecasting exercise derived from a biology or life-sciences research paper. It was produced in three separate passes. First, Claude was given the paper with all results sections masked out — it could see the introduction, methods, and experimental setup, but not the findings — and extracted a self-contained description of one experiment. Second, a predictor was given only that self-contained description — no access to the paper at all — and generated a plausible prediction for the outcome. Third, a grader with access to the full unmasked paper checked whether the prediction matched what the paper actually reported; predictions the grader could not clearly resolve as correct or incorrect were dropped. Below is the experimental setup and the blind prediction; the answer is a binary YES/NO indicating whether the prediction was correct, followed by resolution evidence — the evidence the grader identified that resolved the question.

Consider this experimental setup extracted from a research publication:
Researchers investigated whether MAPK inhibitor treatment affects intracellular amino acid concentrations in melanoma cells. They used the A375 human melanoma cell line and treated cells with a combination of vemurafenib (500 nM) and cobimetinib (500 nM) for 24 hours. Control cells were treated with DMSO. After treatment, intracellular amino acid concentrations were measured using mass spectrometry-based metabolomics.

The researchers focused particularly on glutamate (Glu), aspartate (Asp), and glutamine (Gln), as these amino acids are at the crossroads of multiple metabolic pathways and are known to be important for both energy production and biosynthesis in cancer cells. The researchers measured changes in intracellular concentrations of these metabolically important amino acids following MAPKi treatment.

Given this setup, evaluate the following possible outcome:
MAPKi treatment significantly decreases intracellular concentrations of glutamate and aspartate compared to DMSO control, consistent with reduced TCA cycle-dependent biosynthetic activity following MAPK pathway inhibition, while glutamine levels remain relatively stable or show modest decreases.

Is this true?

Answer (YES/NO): YES